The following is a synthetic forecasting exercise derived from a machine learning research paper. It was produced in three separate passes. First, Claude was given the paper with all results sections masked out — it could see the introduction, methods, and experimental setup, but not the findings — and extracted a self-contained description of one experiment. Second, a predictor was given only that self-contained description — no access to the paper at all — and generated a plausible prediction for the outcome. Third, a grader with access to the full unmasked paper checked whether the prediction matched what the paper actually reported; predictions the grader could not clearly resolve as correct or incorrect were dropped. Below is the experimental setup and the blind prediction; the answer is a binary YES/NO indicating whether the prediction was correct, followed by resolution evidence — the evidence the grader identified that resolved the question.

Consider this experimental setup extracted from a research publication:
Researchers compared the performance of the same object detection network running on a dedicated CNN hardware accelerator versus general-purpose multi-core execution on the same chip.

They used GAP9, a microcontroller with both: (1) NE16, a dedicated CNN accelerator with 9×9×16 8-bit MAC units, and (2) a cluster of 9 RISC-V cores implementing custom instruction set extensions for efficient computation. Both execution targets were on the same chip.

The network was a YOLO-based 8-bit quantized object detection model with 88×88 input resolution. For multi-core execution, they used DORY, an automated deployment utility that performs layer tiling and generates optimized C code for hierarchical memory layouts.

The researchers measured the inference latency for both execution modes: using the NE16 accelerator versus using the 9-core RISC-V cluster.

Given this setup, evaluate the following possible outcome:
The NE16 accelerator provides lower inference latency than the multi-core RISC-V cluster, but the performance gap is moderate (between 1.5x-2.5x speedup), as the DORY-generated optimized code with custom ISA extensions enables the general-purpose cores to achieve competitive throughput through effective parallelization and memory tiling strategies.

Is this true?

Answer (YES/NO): NO